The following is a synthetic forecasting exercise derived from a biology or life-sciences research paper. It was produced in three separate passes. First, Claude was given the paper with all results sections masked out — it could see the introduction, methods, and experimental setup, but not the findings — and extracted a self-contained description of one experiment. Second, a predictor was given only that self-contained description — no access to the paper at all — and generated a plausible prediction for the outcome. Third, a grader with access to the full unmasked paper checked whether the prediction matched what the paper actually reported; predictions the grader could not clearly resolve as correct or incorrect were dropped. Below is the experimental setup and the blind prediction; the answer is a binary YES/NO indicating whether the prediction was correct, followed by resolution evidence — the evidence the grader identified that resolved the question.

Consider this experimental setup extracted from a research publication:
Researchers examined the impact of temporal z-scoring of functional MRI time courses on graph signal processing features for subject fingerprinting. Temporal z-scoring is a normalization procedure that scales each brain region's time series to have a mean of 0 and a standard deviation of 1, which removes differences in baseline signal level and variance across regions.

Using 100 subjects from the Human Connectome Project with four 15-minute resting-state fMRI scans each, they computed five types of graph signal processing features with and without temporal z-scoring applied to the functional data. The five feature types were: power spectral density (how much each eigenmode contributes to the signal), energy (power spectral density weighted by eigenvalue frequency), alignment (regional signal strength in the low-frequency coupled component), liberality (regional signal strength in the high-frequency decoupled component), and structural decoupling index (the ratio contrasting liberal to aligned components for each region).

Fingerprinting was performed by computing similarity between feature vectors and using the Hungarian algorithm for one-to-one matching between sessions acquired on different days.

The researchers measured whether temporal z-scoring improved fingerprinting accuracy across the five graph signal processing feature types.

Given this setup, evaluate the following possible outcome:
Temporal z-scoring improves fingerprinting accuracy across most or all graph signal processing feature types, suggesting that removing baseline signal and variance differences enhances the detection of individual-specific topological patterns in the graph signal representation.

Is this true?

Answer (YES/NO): NO